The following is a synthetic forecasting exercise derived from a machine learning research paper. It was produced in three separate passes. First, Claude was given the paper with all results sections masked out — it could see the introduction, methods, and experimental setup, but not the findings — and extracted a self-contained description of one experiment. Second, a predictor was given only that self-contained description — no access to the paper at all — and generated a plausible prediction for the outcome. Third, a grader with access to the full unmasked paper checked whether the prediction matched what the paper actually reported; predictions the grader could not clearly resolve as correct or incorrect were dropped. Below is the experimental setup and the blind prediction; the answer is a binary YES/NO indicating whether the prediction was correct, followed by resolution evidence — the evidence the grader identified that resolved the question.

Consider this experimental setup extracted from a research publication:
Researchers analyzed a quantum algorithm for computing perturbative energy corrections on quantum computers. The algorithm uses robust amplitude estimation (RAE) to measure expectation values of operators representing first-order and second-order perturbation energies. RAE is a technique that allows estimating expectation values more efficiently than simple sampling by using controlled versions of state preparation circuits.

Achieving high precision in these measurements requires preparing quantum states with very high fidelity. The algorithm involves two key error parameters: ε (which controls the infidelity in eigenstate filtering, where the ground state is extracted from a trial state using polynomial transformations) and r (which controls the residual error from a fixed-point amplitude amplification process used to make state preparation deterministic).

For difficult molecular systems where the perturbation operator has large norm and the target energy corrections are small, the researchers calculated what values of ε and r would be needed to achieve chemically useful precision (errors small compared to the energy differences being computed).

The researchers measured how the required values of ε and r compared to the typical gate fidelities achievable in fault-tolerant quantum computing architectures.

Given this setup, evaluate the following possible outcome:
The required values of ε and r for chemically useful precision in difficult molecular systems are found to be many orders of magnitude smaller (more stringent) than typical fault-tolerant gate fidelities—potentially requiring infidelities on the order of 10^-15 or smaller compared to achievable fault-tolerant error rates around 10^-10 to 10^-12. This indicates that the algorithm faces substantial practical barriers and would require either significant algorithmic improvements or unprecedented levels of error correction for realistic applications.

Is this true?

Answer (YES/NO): NO